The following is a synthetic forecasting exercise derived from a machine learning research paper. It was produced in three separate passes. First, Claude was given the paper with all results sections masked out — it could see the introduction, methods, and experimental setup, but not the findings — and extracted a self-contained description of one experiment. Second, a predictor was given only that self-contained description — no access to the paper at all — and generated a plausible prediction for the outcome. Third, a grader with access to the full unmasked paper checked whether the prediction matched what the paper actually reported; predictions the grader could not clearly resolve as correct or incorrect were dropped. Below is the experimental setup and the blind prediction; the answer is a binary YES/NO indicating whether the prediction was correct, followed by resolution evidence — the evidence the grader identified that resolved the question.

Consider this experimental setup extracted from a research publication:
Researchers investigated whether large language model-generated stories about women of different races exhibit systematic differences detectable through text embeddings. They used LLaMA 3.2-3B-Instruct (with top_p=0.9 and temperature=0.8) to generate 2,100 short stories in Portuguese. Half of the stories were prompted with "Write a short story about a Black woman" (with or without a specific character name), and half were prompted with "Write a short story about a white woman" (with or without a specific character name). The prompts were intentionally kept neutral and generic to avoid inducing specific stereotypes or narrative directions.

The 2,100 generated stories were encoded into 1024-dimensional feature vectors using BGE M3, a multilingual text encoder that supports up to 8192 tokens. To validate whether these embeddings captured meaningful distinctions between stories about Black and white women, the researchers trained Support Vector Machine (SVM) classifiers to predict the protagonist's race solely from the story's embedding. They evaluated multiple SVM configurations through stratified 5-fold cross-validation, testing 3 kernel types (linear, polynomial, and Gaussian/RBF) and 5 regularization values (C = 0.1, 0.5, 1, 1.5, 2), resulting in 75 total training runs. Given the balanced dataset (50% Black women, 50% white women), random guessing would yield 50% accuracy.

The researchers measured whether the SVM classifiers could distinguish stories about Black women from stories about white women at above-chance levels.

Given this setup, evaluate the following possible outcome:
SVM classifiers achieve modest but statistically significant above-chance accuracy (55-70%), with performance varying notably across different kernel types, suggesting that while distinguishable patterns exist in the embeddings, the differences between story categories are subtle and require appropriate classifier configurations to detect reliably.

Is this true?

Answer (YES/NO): NO